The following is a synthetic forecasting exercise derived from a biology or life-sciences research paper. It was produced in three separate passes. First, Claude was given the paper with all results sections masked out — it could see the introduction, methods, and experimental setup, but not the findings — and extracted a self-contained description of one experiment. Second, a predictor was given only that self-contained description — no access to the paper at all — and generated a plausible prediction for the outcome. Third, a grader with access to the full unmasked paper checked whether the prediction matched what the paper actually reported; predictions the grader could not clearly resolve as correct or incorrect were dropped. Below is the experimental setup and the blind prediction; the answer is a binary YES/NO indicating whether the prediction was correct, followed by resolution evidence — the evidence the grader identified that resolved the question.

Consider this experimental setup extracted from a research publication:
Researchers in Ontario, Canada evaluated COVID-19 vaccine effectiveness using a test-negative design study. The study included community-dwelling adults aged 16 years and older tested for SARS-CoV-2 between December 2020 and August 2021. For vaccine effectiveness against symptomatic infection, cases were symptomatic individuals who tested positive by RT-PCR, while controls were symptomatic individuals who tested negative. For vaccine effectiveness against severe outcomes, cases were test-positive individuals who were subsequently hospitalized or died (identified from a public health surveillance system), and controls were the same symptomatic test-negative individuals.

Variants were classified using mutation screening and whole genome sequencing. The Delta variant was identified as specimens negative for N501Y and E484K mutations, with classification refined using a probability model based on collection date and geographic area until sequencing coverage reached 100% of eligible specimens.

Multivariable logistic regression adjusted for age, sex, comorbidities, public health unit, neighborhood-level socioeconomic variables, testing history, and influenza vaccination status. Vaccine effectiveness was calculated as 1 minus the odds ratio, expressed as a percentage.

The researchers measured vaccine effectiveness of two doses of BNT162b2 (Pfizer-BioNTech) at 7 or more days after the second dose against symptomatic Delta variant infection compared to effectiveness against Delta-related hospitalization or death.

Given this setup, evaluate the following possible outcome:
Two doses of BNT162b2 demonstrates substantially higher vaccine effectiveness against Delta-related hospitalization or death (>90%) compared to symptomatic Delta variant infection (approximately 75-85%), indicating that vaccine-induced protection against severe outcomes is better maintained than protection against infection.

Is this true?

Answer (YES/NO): NO